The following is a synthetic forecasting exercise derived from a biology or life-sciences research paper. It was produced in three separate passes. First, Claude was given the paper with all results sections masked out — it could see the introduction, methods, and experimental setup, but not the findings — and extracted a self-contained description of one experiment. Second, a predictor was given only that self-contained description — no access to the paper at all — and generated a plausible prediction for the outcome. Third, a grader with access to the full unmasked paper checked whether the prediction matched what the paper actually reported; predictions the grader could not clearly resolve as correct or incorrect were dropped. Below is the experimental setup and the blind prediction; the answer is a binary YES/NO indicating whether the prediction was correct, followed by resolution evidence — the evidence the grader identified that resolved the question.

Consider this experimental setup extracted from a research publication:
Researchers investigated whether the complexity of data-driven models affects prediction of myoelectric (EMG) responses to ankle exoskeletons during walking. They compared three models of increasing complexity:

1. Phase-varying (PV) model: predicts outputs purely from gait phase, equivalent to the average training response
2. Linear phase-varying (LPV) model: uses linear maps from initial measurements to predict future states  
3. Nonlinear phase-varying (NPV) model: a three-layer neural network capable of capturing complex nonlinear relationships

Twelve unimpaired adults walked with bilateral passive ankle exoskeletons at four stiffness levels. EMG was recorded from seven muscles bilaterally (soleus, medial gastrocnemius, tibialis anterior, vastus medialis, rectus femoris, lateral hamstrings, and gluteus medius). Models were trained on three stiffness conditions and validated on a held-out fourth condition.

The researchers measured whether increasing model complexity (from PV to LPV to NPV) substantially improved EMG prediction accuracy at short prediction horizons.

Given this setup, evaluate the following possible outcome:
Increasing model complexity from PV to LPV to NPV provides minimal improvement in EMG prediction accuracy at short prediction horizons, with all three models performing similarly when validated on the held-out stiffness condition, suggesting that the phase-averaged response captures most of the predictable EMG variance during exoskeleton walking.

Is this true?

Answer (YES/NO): NO